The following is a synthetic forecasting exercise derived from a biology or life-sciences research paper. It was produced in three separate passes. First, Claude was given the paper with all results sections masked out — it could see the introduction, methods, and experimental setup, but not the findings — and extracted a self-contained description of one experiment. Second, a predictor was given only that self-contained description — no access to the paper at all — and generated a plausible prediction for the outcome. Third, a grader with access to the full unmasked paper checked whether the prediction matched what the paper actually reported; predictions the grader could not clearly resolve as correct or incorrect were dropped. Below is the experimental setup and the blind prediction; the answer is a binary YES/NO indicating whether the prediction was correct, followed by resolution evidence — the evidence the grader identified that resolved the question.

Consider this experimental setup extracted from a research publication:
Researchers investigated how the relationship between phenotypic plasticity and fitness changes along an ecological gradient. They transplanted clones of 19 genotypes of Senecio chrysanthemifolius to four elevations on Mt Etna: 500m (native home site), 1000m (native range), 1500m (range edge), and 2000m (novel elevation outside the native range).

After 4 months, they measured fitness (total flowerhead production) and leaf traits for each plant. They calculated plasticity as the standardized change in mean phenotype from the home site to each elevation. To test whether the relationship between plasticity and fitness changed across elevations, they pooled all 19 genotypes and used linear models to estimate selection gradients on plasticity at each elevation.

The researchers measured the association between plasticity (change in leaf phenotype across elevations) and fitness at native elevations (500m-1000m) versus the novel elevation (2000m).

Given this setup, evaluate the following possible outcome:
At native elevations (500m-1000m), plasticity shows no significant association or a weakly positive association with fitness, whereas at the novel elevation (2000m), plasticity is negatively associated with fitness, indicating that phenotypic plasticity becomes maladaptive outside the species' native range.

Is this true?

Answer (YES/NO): NO